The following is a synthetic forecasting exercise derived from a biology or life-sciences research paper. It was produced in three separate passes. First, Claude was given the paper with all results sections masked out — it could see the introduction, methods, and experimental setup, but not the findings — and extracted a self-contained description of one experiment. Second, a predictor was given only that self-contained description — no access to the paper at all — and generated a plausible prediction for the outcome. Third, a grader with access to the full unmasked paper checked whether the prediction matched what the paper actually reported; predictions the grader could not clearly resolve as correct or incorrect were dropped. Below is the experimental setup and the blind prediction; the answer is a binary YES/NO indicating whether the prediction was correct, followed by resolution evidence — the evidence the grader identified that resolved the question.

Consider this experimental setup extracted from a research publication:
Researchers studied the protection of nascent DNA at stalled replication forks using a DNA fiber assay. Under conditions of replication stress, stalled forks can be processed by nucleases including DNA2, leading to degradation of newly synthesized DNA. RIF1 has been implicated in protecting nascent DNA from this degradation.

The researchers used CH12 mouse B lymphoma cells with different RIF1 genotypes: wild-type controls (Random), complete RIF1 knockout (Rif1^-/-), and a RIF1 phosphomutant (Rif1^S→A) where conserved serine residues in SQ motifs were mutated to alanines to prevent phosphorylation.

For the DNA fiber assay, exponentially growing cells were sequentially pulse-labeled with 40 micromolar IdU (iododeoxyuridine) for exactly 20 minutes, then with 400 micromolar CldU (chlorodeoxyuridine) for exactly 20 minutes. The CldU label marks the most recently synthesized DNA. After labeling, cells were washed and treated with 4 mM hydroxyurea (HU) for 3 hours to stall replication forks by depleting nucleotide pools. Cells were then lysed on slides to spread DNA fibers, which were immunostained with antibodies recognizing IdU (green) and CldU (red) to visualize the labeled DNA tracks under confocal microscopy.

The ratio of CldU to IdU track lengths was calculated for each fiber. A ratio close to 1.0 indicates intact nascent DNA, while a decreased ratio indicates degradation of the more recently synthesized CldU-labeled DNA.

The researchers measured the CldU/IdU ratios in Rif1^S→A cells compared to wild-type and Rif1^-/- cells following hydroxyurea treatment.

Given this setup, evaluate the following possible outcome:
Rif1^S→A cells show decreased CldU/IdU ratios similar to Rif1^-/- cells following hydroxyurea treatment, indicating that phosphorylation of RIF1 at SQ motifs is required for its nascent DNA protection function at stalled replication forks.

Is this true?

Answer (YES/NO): YES